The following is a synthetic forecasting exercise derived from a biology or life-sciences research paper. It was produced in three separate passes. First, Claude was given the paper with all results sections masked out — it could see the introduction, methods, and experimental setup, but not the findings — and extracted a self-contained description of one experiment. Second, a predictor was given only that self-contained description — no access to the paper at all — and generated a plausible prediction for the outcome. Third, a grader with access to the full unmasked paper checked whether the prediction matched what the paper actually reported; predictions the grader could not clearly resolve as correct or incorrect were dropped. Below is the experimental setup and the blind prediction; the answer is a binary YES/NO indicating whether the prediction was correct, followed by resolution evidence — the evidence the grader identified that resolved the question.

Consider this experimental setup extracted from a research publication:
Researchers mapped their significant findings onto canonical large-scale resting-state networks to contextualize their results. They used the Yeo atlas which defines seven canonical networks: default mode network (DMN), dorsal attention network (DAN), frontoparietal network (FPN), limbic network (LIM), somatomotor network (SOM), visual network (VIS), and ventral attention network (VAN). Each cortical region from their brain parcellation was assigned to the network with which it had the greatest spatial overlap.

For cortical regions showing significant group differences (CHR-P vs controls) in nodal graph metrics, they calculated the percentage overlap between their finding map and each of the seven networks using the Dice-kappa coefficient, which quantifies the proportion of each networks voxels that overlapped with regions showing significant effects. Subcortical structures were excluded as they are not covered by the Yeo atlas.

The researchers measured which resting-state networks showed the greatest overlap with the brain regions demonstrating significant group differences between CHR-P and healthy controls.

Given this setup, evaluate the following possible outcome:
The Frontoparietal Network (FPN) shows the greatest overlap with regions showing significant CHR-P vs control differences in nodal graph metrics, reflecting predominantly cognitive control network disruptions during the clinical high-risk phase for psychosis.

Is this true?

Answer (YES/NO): YES